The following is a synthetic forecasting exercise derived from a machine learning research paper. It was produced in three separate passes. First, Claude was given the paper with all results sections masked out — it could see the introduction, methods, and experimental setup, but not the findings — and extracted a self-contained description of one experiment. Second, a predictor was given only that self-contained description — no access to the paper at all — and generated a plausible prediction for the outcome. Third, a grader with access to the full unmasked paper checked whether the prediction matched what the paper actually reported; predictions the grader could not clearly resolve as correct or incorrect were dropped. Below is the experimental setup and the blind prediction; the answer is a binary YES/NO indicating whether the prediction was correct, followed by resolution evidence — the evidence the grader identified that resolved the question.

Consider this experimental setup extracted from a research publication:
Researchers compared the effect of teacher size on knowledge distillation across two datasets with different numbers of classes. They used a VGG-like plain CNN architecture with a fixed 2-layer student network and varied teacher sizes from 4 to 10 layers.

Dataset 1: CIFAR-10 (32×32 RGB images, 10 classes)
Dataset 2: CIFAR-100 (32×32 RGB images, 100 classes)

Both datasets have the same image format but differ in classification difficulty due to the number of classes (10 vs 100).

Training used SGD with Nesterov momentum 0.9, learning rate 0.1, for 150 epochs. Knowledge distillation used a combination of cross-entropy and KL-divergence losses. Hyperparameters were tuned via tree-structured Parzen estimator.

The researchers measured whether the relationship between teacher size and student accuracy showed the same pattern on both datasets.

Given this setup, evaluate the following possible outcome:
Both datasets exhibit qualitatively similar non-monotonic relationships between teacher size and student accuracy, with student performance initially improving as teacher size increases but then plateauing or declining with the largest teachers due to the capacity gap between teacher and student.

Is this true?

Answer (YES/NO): YES